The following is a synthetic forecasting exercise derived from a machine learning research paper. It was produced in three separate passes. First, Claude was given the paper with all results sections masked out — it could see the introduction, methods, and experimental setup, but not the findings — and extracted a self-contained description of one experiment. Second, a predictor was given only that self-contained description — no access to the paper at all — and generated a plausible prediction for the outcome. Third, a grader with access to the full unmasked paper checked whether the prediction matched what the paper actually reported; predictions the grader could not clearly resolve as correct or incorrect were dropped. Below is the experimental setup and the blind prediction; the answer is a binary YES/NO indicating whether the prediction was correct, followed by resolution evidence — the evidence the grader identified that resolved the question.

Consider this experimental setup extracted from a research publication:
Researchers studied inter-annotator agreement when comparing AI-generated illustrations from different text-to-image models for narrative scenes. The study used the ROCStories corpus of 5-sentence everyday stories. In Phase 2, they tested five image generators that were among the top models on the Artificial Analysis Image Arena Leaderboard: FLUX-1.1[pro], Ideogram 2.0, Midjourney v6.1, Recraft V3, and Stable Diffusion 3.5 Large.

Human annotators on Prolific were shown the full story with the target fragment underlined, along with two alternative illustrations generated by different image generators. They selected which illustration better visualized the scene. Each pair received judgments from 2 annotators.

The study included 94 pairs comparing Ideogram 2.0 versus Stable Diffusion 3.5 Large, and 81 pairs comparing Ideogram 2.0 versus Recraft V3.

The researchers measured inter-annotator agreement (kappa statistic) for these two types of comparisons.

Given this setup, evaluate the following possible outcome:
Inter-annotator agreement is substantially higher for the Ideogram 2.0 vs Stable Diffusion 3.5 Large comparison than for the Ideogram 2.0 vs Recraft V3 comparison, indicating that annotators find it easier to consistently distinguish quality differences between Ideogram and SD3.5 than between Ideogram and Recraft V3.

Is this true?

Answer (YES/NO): YES